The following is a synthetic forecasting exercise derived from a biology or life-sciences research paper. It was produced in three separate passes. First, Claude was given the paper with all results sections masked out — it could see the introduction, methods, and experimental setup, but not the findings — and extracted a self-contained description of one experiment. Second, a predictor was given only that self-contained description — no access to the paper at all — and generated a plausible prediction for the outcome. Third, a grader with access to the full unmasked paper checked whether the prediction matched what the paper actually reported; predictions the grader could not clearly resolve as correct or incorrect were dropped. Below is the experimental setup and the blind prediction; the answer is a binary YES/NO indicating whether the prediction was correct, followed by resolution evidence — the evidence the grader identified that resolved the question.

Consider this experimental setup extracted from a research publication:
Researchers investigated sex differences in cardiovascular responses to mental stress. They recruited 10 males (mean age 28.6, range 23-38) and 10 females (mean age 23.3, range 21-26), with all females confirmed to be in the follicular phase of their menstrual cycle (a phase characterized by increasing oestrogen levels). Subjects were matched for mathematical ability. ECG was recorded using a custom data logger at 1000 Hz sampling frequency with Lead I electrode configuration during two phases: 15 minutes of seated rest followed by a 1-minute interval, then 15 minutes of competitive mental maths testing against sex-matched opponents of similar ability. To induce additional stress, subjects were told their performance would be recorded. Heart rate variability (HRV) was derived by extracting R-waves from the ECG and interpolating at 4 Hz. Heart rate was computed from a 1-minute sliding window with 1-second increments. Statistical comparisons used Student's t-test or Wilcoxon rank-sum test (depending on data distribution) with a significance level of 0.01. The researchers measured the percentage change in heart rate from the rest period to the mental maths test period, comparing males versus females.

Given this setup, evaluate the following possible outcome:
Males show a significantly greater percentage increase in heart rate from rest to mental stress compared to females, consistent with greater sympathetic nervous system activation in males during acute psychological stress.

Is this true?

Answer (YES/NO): YES